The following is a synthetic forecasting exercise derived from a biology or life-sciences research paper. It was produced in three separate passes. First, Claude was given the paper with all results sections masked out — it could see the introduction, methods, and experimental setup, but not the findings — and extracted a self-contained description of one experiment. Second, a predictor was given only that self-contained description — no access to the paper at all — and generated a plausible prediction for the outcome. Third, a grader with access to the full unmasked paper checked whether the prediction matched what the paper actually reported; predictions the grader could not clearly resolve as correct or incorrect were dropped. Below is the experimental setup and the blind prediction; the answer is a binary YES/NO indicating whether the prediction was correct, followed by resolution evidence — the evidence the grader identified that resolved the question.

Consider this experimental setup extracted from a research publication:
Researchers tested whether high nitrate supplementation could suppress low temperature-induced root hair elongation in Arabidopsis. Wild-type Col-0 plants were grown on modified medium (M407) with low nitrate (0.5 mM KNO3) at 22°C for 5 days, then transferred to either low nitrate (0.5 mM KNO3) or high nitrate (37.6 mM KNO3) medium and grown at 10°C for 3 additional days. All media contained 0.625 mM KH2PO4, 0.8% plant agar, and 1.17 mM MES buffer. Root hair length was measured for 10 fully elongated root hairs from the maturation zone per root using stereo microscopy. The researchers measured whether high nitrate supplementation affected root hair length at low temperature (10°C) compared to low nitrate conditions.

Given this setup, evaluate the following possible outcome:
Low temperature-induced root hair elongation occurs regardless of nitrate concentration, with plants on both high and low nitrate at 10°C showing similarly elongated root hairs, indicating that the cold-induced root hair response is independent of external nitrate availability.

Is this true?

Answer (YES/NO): NO